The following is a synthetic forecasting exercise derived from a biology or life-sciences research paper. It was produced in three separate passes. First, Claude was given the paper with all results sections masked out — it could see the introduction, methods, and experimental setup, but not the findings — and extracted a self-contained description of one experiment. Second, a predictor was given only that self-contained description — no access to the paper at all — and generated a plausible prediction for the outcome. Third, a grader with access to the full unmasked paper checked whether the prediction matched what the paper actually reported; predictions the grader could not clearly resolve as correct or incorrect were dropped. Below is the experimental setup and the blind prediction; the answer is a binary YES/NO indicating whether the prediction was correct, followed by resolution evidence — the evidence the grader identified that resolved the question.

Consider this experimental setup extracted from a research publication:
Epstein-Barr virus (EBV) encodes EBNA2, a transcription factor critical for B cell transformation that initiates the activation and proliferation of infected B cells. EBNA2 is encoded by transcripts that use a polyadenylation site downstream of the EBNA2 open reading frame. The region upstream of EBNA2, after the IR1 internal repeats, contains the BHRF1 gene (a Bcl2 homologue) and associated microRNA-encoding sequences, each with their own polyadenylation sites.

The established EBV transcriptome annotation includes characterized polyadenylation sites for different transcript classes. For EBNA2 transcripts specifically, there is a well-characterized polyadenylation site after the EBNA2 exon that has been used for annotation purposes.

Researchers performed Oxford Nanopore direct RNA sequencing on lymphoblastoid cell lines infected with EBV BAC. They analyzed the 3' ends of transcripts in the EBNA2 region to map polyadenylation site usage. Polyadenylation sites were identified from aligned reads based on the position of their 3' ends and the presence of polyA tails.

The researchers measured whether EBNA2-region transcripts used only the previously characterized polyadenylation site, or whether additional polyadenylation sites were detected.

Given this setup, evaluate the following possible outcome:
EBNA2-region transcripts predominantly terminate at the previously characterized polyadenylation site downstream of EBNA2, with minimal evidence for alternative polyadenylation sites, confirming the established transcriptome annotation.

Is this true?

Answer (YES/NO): NO